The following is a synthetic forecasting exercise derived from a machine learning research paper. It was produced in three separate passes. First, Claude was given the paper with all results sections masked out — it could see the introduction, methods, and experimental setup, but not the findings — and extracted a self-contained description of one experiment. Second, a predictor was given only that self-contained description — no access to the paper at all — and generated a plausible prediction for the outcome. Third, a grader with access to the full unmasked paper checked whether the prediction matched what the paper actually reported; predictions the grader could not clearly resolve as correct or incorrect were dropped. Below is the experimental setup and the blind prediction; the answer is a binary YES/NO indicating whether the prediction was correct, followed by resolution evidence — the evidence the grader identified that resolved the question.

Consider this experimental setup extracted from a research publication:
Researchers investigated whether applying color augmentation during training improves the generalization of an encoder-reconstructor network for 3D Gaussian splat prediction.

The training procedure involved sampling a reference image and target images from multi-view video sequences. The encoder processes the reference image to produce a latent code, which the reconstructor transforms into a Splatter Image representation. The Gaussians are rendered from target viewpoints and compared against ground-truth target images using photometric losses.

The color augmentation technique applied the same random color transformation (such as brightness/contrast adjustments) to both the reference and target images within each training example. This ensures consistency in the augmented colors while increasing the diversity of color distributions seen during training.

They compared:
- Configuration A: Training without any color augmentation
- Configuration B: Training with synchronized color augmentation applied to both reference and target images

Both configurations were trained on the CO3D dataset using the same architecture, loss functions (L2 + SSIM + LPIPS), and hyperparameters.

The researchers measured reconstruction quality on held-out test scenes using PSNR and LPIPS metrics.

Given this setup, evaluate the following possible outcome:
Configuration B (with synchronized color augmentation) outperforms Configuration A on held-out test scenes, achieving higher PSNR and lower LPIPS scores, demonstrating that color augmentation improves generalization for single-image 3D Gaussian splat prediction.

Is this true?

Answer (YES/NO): YES